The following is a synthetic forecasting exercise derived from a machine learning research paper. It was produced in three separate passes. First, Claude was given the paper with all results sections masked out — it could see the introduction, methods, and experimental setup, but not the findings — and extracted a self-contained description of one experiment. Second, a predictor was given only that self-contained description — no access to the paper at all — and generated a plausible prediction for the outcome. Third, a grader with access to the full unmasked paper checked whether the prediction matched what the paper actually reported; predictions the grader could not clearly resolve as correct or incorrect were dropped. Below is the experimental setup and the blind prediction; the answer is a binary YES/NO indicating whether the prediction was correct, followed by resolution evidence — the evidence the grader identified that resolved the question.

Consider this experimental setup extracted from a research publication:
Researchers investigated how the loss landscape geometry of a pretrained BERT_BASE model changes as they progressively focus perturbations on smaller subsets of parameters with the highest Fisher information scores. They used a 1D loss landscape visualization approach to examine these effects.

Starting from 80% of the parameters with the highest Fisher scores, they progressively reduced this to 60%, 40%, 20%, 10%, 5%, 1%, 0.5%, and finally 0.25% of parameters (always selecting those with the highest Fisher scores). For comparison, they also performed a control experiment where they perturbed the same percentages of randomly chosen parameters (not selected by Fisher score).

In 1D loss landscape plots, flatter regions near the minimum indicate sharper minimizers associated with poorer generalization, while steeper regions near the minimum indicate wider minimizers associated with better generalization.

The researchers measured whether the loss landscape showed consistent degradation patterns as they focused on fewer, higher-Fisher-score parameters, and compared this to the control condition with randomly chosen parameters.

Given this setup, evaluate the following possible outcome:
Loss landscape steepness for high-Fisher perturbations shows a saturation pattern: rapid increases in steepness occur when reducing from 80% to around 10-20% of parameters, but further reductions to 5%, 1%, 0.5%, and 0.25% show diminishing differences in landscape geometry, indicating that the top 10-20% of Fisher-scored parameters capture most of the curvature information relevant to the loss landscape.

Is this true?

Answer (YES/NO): NO